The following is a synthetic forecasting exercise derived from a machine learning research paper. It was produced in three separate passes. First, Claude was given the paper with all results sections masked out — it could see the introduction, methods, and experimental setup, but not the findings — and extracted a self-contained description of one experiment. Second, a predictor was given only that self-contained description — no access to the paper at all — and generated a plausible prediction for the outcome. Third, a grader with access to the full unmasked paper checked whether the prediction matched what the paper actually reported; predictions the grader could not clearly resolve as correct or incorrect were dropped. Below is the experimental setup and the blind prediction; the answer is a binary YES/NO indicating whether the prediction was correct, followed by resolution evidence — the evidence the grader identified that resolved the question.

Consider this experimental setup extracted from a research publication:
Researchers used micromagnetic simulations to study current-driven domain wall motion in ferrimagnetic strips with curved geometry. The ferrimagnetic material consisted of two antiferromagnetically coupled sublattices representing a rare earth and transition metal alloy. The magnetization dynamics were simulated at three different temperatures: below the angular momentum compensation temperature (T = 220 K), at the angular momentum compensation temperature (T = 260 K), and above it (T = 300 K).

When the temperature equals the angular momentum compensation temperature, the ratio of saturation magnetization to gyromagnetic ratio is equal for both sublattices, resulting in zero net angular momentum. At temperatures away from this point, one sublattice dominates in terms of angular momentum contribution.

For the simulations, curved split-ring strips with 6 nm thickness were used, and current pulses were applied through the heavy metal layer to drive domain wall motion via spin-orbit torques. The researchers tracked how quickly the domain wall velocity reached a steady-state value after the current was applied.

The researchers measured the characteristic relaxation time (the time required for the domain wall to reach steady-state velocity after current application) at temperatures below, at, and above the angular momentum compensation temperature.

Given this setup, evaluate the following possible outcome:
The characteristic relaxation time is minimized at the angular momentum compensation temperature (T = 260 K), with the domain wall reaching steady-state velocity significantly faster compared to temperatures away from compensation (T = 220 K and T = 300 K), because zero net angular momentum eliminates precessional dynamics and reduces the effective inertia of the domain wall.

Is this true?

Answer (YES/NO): NO